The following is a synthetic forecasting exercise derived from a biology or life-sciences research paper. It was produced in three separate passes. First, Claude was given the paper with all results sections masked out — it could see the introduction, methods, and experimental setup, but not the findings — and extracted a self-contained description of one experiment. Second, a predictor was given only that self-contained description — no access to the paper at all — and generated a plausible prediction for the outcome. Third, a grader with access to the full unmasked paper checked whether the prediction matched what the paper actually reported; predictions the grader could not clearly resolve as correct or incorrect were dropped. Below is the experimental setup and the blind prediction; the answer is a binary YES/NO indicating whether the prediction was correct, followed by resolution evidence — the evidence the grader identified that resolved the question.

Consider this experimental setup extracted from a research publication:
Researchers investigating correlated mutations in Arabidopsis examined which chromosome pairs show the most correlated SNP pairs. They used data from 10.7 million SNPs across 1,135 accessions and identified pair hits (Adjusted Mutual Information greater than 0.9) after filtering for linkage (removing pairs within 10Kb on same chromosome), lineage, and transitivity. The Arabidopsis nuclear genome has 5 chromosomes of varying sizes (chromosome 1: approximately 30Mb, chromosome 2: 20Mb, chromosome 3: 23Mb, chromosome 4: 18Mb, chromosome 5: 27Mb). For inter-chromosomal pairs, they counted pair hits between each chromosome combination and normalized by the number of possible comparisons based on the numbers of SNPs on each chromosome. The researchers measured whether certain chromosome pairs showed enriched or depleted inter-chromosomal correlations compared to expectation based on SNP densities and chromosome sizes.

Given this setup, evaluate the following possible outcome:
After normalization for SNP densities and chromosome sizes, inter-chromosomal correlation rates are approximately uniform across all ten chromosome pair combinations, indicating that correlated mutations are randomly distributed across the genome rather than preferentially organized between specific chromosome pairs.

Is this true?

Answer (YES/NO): NO